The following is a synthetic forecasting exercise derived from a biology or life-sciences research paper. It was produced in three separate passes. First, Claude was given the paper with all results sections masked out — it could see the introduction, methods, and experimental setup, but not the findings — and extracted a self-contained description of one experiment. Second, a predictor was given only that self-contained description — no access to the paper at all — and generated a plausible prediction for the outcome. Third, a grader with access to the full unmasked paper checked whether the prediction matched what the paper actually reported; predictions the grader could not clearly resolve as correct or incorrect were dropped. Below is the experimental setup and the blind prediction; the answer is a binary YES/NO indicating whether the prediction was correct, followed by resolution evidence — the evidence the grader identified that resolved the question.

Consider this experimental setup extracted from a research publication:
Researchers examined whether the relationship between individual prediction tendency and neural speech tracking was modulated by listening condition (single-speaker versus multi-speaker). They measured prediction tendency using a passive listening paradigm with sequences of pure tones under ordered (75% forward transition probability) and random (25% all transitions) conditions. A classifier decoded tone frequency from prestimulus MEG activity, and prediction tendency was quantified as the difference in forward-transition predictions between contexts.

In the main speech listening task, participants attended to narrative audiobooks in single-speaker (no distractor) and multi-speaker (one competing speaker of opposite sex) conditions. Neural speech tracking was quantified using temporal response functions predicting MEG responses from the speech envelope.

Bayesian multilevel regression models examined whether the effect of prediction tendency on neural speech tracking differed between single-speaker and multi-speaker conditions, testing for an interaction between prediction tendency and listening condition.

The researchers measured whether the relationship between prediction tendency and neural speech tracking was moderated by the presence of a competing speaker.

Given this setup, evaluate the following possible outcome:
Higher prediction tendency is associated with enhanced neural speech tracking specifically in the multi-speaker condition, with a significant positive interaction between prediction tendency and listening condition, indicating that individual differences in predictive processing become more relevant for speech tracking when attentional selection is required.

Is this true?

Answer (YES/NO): NO